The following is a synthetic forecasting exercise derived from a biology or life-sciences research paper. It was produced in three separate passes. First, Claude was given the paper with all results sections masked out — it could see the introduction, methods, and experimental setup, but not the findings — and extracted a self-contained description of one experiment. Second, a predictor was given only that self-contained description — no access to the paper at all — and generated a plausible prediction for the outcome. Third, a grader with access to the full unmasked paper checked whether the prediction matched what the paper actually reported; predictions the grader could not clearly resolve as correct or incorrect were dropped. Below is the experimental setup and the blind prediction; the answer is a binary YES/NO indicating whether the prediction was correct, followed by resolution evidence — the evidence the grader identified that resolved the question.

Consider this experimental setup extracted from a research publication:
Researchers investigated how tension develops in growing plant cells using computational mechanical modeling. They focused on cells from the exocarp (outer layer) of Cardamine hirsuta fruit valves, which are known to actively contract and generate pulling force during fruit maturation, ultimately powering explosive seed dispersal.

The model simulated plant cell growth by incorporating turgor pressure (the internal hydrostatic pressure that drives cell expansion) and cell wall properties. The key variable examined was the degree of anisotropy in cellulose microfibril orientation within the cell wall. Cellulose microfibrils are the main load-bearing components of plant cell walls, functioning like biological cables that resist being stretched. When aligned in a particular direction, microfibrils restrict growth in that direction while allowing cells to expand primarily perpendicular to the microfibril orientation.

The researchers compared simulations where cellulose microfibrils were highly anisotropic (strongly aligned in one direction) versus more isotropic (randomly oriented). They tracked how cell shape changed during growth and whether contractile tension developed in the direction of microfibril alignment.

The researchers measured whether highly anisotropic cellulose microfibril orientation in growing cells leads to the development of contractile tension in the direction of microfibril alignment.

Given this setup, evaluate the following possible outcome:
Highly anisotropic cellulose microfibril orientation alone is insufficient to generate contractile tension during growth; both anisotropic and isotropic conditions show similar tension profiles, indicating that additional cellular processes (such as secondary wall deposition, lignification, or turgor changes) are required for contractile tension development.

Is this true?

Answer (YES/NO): NO